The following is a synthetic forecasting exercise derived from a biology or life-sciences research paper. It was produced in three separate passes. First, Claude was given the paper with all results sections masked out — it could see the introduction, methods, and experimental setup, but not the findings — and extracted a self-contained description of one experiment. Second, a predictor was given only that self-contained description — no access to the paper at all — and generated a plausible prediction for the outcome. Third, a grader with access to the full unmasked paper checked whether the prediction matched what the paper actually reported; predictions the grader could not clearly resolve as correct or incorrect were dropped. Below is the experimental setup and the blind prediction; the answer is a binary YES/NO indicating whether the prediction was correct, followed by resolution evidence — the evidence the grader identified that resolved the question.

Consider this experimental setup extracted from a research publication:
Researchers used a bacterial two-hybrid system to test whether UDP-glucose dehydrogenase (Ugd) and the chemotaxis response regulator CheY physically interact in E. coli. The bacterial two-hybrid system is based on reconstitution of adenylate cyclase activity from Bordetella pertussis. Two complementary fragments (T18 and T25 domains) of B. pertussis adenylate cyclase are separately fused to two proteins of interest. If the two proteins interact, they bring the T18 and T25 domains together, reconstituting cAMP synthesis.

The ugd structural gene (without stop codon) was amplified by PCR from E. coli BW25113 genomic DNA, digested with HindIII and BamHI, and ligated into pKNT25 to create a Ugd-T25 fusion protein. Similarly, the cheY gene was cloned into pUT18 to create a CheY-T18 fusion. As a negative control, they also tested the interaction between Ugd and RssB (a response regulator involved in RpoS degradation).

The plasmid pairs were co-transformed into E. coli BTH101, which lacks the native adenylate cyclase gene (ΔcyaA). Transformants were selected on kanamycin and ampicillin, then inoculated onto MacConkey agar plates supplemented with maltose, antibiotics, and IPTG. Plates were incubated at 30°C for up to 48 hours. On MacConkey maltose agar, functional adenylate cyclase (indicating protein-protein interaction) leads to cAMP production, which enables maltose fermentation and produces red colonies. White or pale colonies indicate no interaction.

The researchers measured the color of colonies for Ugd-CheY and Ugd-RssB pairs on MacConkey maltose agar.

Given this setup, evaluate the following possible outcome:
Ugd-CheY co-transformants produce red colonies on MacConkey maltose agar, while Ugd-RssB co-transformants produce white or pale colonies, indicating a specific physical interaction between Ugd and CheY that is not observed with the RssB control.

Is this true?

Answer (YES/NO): NO